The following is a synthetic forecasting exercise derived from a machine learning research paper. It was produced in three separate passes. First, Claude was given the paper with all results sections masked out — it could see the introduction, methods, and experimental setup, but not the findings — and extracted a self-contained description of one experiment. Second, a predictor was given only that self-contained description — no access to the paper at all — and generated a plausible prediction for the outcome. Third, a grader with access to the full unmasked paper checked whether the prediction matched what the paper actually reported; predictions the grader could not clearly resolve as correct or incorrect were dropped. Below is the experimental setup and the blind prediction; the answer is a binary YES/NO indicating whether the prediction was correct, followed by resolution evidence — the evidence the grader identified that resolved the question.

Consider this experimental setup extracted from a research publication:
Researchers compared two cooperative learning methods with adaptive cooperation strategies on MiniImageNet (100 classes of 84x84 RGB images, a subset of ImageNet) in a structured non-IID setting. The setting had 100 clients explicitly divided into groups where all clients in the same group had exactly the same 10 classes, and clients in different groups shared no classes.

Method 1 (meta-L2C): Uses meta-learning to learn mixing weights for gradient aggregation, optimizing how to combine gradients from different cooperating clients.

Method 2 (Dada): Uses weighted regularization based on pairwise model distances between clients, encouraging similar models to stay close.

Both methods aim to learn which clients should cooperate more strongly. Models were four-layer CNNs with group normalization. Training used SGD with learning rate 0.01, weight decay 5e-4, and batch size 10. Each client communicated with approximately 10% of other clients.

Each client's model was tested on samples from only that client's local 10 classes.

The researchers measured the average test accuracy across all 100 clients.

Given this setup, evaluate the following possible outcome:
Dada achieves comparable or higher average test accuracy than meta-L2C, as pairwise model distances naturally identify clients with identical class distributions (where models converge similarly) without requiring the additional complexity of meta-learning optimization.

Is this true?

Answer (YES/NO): NO